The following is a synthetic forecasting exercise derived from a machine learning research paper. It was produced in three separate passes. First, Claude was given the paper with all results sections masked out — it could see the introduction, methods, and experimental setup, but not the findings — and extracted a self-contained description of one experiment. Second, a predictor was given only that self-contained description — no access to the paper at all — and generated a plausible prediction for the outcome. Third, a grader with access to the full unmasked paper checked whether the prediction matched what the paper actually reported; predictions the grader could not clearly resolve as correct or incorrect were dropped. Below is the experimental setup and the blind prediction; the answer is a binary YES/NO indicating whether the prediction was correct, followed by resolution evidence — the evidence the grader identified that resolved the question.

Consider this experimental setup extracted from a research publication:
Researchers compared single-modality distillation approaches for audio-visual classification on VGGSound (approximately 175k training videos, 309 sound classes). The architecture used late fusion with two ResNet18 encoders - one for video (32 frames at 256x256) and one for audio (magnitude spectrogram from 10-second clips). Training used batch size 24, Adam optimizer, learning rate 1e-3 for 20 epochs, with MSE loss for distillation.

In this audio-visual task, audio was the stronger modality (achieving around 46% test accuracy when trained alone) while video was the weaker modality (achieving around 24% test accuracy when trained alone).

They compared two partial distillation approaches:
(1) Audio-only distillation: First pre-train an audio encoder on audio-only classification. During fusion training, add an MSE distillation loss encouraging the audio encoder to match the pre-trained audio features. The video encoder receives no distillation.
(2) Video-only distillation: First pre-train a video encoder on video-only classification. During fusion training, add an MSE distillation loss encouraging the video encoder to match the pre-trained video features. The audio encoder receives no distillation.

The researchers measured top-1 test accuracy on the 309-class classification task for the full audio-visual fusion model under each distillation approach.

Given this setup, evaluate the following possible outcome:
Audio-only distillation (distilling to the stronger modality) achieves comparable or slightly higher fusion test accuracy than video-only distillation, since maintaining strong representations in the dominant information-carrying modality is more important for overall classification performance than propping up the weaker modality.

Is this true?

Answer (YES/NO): NO